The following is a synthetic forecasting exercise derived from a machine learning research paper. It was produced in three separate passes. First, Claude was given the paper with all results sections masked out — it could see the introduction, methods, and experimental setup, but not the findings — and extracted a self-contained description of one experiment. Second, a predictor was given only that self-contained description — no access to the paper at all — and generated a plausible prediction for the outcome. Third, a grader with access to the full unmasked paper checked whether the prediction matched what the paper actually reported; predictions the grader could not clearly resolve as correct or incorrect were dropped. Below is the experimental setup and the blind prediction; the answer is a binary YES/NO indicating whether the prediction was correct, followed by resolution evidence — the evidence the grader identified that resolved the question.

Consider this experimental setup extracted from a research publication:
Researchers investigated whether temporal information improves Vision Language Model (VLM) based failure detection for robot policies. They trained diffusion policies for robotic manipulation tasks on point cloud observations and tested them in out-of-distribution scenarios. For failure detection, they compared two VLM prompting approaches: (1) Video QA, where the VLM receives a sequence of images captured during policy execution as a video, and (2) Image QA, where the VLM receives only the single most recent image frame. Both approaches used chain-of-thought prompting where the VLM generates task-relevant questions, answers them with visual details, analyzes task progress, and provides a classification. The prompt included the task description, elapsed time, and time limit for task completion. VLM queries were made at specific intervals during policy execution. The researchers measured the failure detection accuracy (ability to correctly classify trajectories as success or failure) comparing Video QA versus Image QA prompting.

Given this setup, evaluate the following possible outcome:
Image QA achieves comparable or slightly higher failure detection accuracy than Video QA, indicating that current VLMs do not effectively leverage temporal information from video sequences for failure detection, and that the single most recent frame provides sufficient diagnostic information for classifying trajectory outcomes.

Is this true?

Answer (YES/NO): NO